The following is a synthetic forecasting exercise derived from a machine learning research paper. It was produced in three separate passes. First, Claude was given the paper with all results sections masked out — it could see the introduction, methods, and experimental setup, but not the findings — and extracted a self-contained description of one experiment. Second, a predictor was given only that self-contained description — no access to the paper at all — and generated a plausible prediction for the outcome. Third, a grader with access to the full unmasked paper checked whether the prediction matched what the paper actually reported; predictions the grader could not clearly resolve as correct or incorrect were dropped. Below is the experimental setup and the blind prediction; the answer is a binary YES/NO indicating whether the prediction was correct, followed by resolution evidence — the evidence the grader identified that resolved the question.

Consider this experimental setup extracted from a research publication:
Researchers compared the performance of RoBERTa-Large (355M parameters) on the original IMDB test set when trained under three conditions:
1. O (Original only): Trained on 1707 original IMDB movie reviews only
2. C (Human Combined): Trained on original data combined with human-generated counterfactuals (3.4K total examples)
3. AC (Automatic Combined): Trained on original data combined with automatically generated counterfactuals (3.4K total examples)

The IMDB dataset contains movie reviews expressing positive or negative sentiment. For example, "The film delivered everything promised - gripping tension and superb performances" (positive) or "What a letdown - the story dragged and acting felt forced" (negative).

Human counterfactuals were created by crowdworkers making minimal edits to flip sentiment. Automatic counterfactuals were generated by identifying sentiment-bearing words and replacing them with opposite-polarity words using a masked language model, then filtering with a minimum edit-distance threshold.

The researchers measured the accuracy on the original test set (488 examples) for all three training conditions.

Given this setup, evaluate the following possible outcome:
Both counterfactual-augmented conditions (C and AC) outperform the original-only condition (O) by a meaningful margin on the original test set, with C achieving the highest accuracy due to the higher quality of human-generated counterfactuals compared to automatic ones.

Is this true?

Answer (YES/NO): NO